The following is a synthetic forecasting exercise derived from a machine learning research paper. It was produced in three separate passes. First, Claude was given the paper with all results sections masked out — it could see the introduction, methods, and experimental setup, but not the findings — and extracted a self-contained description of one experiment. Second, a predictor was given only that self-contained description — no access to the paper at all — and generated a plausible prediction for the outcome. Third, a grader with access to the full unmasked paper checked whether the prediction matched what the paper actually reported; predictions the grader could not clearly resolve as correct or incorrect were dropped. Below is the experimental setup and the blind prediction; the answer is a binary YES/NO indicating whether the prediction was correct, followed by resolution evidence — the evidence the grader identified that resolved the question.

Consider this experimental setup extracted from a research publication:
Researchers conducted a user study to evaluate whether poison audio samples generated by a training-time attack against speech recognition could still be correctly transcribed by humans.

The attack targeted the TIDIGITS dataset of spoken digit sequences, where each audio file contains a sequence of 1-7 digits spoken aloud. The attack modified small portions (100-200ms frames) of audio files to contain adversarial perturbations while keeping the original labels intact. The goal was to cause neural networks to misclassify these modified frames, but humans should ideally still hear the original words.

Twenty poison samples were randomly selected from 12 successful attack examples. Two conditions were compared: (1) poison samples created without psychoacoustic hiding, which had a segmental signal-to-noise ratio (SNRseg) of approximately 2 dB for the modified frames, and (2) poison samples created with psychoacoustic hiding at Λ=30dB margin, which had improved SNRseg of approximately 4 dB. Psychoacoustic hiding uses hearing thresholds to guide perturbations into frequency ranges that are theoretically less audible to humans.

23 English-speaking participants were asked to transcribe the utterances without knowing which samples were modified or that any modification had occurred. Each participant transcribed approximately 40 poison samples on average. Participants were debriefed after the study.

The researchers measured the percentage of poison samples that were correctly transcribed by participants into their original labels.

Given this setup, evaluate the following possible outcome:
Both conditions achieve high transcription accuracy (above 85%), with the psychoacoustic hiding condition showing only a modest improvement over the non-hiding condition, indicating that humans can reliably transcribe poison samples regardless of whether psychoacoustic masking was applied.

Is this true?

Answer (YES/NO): NO